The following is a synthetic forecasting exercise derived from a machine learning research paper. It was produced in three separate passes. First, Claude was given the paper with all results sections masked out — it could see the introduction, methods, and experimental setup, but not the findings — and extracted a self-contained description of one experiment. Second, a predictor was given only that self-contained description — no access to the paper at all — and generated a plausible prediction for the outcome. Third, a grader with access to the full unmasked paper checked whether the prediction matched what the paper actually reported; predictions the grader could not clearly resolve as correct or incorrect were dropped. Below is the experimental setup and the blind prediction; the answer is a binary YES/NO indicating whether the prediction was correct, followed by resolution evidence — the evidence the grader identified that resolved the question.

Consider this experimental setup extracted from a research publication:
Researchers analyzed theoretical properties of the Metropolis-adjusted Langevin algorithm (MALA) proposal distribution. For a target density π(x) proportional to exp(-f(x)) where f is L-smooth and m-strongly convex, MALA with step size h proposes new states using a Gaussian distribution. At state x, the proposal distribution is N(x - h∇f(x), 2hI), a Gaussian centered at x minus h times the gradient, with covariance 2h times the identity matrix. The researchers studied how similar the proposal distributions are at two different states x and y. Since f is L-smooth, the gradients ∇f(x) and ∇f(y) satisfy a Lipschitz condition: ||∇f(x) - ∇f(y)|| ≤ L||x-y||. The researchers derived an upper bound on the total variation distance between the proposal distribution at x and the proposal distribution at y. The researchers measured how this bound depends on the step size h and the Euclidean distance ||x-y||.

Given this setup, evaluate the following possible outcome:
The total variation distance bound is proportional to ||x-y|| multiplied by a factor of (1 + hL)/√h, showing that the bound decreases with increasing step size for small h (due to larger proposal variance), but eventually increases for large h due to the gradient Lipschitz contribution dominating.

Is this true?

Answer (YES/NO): NO